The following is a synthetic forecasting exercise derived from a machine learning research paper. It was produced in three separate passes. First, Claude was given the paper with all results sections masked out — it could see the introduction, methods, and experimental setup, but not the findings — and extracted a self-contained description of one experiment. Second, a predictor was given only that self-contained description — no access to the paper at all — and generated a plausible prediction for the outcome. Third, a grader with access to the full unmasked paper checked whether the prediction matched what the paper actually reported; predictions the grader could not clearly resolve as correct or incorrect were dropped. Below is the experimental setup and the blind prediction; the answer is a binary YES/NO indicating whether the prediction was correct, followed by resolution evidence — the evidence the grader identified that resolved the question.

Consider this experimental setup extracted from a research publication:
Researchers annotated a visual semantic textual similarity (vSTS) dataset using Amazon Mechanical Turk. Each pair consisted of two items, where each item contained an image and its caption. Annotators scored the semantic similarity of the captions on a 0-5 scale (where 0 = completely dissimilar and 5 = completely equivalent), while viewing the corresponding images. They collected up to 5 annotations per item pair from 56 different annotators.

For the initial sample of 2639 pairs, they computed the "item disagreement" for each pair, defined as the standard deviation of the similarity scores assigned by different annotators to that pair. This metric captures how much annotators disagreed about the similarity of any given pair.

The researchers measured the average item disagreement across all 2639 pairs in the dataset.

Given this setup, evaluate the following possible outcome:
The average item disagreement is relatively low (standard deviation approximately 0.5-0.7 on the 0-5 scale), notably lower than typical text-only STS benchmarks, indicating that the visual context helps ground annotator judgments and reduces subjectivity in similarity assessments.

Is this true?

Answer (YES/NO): NO